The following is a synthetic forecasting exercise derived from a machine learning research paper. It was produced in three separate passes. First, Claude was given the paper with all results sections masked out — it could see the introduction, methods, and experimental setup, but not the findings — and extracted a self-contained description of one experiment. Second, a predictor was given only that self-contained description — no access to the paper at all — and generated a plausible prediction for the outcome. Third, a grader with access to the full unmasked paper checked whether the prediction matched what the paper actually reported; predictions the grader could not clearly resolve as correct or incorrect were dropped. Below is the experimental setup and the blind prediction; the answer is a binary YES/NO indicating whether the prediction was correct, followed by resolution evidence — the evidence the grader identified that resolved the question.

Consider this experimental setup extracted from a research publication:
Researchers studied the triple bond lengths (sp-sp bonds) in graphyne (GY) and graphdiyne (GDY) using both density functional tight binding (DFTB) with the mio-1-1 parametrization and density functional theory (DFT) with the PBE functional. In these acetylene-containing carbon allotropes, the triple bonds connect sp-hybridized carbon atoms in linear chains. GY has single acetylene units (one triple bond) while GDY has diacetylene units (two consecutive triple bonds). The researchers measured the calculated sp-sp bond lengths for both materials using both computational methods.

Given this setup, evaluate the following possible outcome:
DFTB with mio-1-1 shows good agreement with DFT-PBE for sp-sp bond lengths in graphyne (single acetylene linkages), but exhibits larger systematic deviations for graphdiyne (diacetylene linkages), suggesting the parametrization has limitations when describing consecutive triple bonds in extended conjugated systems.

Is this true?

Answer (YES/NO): NO